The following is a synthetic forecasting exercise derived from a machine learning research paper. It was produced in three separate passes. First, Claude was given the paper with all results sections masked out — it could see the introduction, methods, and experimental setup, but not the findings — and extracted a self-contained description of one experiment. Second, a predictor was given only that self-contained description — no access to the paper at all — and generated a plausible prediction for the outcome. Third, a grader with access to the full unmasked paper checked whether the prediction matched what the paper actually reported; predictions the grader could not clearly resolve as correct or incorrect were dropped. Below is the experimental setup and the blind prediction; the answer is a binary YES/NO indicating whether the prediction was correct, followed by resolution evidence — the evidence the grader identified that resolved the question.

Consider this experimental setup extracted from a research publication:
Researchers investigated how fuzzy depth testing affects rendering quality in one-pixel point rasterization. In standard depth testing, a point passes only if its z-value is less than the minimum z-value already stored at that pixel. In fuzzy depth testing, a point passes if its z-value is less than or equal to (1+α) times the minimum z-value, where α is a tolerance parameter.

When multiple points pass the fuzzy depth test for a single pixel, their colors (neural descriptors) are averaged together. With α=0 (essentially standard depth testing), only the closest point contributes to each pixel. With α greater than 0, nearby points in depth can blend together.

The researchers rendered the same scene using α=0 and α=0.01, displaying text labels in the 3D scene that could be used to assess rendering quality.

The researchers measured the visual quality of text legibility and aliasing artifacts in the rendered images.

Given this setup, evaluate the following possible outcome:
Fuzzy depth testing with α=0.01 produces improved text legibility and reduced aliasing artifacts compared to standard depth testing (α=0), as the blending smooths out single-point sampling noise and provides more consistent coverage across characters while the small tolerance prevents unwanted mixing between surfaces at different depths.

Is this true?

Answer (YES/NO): YES